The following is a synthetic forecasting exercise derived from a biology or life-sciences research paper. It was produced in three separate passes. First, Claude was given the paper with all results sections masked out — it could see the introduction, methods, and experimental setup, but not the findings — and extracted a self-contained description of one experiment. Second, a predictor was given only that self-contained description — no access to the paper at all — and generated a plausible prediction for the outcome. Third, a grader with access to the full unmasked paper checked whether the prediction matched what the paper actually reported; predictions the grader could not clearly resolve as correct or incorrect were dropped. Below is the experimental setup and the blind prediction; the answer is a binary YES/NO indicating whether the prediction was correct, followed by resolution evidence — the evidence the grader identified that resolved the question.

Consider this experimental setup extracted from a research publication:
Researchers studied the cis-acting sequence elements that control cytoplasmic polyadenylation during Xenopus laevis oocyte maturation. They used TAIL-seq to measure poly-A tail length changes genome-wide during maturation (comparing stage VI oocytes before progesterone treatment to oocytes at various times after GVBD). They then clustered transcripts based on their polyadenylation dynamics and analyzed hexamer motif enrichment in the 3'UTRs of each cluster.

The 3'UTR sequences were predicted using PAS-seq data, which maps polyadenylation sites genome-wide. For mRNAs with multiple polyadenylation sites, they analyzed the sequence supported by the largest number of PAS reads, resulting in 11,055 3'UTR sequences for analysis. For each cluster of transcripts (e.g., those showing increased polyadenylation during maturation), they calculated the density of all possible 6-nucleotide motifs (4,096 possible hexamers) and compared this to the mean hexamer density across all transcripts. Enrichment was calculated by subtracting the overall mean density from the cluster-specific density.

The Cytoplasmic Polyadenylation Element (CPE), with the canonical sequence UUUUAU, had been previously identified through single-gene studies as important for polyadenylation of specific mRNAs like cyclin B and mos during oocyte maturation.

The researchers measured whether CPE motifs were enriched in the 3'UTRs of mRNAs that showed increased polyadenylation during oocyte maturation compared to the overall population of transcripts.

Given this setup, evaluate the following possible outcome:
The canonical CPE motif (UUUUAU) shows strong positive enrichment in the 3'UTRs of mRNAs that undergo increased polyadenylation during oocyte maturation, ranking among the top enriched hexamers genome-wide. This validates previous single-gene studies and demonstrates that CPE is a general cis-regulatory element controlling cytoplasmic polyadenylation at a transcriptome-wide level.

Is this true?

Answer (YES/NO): NO